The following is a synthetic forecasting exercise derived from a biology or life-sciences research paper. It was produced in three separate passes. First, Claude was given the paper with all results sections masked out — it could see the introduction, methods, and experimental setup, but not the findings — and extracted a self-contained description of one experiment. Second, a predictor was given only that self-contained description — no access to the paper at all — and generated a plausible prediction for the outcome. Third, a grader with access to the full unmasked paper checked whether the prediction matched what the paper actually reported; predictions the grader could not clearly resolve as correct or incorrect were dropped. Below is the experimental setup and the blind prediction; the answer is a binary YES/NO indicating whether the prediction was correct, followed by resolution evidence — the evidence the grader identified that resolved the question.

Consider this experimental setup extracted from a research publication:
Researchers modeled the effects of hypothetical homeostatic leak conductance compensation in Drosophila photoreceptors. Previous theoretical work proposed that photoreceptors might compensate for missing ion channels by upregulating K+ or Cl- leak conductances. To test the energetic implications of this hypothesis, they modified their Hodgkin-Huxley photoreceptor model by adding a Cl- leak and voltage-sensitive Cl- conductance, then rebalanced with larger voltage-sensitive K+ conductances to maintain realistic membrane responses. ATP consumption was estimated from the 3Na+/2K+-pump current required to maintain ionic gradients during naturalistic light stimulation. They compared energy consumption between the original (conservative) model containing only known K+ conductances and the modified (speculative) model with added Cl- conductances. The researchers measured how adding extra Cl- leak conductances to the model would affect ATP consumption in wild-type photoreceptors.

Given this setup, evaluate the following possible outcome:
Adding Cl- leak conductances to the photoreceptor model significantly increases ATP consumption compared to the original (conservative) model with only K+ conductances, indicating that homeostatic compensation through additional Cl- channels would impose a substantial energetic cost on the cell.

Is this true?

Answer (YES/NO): YES